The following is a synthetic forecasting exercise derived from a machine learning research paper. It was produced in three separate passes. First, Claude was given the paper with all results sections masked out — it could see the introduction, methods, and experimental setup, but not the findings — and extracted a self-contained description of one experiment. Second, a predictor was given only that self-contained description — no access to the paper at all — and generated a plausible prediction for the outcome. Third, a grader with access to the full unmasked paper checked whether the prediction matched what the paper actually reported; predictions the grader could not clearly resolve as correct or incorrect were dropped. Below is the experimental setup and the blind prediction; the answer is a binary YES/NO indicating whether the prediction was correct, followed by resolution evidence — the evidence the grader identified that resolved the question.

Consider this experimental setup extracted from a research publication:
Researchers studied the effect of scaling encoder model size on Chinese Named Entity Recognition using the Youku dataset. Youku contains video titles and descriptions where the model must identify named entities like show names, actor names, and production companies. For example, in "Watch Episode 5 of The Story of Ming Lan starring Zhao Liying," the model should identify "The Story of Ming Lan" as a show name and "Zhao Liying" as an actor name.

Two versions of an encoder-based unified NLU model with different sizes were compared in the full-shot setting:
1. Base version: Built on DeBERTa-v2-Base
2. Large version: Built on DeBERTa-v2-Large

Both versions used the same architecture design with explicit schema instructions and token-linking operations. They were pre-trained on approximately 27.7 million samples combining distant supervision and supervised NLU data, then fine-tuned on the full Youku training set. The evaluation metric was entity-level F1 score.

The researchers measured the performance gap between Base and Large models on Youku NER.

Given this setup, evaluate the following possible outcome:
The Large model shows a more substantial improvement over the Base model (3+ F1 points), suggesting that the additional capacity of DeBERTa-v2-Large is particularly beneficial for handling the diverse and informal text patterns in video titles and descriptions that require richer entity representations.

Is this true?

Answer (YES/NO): NO